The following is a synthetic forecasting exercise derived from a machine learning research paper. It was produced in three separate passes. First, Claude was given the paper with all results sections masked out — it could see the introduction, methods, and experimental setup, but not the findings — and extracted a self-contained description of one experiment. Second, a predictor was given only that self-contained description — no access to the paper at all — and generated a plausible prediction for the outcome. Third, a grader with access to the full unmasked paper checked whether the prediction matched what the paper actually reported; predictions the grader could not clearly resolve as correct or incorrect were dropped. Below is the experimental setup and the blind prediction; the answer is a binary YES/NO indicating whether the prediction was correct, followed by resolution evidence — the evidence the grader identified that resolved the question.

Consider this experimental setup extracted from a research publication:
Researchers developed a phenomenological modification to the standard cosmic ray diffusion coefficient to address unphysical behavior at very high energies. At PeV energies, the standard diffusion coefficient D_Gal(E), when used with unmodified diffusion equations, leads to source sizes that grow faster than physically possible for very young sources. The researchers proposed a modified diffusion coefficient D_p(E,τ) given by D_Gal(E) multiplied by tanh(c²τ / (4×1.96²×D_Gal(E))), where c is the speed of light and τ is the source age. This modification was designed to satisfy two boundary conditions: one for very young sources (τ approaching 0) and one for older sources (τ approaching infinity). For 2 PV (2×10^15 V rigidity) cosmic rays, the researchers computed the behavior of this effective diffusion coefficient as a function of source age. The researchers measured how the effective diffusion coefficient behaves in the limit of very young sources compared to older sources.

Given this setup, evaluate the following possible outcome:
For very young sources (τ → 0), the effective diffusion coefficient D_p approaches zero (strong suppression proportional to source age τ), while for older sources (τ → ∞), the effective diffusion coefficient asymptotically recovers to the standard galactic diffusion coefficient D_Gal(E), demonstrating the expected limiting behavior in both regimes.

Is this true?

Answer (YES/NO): YES